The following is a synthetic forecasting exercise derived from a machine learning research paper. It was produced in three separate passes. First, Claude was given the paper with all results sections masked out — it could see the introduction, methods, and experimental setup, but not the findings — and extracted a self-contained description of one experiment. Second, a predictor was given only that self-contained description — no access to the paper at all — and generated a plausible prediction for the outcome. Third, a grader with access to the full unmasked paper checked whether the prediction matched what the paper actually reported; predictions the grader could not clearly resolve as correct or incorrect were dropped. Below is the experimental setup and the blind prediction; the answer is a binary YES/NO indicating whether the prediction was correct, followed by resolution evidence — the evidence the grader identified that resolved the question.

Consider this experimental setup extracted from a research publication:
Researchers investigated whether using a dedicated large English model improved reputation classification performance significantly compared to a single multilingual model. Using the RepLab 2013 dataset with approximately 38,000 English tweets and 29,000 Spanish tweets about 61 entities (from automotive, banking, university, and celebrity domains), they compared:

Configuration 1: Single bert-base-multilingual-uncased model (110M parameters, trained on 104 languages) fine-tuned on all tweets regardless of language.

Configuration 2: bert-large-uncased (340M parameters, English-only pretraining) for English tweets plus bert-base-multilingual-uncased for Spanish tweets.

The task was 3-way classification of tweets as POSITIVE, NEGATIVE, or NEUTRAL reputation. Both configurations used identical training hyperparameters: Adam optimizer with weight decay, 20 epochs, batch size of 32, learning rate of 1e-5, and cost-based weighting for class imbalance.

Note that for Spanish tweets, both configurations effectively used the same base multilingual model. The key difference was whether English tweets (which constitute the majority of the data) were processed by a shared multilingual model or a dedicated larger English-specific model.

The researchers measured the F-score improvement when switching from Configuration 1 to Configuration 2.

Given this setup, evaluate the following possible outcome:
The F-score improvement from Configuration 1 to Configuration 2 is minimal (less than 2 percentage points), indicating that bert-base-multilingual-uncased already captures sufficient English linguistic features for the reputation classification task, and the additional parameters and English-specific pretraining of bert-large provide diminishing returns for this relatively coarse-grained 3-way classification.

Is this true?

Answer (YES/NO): YES